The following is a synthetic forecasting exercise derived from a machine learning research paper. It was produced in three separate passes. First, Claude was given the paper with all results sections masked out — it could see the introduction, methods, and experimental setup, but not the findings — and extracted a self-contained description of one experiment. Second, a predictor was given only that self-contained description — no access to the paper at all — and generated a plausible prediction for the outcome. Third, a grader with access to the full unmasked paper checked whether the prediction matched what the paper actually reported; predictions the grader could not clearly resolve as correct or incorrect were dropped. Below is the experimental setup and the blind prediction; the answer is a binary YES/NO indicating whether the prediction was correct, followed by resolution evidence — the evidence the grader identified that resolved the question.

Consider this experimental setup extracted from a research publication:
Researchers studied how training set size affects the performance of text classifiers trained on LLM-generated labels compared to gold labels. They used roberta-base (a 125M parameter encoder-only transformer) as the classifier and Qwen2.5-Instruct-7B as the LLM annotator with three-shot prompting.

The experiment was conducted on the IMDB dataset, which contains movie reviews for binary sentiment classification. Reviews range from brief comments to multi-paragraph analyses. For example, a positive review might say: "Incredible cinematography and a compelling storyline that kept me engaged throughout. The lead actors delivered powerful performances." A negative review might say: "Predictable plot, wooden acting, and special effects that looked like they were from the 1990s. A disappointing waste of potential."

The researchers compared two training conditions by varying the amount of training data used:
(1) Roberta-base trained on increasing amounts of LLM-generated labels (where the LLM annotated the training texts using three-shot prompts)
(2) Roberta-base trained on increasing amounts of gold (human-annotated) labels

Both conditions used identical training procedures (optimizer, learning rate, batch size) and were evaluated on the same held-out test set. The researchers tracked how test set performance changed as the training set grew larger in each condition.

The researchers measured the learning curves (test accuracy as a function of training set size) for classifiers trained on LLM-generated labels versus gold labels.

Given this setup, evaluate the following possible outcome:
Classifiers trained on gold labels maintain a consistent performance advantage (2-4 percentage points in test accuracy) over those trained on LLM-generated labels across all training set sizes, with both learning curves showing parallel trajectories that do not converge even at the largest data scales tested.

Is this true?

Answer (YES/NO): NO